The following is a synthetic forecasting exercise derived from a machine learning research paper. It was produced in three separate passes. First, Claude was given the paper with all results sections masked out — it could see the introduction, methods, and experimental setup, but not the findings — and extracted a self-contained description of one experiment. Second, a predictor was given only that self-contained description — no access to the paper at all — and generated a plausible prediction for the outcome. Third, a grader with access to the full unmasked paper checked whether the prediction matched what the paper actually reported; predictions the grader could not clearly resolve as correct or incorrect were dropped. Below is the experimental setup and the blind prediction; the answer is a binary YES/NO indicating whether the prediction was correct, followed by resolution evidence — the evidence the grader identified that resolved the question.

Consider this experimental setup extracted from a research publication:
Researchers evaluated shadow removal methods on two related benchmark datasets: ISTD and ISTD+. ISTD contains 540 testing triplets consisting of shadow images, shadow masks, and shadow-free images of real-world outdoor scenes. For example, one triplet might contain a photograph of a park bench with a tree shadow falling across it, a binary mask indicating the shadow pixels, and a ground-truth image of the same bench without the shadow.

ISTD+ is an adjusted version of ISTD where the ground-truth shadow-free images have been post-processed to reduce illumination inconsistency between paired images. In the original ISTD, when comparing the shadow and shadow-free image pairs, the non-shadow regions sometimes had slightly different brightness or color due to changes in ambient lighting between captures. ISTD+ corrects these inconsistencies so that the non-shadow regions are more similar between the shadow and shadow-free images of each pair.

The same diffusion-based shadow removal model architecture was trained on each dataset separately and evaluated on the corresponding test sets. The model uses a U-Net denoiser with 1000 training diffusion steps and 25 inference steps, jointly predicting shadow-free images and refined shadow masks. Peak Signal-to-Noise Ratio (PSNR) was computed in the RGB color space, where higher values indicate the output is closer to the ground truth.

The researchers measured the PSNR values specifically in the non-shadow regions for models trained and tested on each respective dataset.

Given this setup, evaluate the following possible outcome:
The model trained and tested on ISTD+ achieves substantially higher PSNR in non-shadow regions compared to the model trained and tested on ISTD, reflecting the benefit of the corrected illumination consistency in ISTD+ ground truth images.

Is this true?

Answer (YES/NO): YES